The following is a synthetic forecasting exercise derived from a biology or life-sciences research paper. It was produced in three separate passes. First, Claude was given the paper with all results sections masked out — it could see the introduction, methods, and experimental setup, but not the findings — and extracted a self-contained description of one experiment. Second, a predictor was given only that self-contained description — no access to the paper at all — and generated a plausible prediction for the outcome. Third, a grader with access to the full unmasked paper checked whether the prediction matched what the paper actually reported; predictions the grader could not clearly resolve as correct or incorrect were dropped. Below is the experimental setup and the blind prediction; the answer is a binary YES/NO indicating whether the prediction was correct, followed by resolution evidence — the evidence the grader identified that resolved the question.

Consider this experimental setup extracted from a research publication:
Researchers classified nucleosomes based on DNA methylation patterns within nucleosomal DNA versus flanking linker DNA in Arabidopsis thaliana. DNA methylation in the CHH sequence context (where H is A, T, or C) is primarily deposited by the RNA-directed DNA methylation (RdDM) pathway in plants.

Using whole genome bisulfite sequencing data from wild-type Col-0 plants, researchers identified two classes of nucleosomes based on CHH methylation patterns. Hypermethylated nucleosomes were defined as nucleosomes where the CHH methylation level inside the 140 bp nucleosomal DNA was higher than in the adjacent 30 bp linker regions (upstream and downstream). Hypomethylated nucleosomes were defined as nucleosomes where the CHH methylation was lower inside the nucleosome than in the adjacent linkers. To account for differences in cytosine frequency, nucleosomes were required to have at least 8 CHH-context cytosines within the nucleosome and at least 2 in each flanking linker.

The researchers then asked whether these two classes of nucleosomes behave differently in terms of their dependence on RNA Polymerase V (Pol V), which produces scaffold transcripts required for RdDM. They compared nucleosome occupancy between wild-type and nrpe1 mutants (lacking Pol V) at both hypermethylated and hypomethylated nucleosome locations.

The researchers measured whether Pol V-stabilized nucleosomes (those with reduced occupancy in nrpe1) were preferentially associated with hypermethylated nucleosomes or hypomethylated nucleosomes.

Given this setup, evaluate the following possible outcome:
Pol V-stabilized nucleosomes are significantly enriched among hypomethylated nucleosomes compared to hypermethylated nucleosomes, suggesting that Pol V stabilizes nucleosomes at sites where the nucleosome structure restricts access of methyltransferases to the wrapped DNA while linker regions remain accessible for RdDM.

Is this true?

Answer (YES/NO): NO